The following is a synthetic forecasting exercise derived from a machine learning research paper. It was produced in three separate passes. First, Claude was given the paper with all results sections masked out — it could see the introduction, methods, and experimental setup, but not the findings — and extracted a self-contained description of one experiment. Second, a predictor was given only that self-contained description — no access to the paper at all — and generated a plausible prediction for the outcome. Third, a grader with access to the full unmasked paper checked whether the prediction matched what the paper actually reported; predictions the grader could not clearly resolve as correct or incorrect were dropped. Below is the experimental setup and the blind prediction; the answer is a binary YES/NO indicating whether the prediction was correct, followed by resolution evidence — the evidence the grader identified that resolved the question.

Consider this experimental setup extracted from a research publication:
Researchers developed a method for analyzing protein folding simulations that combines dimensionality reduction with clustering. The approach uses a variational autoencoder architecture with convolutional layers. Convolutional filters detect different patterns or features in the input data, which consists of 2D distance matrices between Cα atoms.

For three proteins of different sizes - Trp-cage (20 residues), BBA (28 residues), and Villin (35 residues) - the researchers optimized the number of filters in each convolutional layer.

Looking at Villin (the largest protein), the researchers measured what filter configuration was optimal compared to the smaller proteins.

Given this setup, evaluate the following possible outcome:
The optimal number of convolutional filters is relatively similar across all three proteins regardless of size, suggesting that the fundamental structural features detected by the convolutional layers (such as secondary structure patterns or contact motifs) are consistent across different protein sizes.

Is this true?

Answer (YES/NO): NO